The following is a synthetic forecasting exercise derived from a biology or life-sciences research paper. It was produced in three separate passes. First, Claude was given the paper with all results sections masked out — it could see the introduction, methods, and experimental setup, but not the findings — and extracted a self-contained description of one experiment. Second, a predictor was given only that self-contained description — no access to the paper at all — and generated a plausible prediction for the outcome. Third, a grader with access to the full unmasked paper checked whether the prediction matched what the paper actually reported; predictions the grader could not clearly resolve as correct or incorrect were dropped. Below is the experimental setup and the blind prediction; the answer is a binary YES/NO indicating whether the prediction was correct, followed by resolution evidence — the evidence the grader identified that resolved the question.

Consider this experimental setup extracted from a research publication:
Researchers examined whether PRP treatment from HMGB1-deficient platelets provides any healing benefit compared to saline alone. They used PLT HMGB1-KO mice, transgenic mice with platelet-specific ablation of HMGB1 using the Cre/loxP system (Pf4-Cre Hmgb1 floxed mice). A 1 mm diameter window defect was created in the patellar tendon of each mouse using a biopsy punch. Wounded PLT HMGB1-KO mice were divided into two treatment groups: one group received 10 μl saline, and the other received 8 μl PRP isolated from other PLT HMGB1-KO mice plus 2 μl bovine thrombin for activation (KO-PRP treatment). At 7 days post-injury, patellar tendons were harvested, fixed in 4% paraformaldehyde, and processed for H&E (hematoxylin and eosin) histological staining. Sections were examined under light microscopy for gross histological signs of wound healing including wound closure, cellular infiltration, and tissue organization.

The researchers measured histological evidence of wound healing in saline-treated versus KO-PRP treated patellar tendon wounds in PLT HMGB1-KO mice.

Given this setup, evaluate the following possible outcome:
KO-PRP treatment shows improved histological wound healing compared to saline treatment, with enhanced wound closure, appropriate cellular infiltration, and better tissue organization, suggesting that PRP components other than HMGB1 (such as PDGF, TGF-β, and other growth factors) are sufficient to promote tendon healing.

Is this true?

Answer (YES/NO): NO